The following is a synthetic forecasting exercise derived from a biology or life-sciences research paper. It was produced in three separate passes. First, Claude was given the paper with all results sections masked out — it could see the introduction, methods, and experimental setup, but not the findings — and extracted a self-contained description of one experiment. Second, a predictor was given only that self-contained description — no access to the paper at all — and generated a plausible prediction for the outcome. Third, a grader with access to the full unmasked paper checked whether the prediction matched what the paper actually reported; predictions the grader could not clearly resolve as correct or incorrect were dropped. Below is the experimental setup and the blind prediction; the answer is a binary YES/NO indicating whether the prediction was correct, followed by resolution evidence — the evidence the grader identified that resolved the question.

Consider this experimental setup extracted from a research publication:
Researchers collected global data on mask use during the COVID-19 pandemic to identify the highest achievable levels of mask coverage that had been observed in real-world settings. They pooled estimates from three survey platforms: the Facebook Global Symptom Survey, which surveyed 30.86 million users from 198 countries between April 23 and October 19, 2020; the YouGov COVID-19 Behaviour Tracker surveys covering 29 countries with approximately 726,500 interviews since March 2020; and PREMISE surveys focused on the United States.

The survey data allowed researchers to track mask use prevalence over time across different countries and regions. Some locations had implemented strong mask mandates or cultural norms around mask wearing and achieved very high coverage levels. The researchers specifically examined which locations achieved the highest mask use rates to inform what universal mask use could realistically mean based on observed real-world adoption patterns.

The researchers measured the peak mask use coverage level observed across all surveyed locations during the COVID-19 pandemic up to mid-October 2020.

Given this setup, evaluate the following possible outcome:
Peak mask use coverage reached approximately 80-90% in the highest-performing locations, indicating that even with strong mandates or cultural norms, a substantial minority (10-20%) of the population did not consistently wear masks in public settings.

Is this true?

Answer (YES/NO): NO